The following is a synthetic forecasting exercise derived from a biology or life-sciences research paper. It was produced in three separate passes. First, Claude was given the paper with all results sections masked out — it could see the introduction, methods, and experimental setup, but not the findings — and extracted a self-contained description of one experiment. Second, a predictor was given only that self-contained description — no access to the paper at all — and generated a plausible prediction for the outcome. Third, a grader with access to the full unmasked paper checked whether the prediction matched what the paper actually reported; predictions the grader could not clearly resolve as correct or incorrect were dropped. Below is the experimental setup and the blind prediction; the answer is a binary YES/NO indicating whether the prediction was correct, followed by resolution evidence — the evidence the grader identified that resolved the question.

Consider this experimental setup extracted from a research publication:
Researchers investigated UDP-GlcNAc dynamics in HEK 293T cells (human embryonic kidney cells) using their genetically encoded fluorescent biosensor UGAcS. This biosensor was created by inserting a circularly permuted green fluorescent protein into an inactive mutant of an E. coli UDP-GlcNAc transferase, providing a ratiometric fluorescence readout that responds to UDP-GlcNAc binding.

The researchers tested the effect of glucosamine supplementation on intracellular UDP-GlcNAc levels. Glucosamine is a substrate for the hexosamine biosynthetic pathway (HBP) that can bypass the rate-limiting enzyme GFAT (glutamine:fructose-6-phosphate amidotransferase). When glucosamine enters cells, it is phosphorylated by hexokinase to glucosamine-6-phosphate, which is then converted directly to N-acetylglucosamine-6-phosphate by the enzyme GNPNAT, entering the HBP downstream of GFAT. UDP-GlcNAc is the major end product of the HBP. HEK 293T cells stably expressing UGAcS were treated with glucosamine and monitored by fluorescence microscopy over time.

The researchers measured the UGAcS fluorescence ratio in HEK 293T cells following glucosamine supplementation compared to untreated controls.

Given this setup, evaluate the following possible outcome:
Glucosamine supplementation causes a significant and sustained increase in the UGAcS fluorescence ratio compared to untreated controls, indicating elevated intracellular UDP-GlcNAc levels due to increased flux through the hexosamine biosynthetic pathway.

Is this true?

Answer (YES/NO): YES